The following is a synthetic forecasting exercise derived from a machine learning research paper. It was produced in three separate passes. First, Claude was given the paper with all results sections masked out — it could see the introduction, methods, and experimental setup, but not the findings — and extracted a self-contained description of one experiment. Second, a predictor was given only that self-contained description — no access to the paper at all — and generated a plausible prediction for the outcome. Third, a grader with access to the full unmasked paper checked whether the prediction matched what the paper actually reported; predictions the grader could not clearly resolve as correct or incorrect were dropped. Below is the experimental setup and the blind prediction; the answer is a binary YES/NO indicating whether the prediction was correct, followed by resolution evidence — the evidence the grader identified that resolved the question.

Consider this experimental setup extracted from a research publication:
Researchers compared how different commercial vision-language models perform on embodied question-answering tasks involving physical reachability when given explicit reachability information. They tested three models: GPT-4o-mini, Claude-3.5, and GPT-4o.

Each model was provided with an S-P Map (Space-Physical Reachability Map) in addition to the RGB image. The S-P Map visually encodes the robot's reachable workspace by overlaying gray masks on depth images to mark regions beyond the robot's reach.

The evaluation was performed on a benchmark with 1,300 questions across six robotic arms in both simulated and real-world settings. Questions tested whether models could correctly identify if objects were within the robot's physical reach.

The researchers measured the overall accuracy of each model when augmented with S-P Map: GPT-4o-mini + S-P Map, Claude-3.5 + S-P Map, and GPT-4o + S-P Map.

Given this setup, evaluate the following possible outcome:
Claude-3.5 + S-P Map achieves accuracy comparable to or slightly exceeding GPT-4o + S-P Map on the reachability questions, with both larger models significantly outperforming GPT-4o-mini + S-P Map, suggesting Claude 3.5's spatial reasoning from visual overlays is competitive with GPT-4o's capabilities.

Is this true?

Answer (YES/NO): NO